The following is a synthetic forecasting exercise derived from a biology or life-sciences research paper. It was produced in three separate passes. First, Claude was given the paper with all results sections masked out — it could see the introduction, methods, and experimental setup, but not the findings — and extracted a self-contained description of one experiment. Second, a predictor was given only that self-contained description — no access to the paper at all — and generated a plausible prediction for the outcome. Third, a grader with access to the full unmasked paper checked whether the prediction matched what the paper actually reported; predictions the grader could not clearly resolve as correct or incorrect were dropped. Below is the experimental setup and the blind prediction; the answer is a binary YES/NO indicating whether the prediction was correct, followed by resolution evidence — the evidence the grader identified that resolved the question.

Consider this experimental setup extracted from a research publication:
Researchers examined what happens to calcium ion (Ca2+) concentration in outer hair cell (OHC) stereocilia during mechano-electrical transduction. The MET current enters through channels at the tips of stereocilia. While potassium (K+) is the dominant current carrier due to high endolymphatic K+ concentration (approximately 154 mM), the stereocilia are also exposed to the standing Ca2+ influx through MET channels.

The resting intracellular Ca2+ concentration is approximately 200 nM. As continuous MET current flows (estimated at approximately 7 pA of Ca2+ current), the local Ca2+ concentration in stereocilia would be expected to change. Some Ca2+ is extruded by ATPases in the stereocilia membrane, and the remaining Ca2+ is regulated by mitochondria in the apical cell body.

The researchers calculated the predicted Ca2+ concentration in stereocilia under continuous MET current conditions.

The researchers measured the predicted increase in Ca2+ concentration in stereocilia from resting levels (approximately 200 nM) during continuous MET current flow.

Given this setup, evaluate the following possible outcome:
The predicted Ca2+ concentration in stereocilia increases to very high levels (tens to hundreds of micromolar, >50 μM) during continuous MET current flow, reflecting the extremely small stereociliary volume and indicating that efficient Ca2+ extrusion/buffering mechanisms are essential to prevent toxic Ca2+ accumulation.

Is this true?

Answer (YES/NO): NO